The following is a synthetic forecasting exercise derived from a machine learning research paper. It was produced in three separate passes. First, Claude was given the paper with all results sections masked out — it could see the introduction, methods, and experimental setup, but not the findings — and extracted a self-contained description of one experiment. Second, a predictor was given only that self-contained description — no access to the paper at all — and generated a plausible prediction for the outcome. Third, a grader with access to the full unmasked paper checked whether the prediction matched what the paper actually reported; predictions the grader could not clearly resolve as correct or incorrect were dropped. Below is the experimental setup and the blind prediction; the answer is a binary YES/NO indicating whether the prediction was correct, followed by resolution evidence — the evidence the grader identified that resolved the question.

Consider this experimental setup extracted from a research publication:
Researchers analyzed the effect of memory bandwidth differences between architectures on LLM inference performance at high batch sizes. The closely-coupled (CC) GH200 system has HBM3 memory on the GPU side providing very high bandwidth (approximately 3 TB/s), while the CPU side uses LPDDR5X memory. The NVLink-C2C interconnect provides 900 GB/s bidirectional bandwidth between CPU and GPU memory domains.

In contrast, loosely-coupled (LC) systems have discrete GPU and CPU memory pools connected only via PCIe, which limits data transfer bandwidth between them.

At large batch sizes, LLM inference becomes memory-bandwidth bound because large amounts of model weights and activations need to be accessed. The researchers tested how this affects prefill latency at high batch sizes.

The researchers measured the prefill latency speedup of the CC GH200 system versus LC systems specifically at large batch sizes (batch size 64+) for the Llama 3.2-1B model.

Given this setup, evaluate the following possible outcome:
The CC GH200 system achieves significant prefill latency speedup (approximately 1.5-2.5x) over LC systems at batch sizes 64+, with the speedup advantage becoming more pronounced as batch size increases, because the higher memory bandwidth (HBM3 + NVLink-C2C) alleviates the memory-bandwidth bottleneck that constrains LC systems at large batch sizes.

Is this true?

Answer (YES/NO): NO